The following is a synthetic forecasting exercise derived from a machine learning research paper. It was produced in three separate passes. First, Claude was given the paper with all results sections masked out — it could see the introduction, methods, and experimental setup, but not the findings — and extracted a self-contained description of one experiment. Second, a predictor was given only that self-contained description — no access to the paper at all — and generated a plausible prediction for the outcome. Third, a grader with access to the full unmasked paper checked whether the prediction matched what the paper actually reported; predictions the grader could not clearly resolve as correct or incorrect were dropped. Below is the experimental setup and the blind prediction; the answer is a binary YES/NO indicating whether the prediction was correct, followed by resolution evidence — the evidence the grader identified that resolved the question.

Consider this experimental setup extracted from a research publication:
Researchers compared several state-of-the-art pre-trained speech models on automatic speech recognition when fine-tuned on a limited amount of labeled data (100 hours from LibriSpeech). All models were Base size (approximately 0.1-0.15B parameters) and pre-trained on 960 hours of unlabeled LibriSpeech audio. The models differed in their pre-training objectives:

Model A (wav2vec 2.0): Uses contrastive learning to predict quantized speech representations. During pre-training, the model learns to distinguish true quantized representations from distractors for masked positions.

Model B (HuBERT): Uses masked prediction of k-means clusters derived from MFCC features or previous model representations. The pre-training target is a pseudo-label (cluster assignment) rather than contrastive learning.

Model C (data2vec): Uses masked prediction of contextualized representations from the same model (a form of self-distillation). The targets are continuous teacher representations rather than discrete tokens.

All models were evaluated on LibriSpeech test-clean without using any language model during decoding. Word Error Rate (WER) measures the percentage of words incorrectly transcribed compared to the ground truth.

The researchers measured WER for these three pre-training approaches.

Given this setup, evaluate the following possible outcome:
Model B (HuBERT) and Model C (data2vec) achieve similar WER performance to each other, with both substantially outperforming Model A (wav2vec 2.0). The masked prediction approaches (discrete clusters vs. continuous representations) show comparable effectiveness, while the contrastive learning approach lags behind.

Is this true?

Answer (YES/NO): NO